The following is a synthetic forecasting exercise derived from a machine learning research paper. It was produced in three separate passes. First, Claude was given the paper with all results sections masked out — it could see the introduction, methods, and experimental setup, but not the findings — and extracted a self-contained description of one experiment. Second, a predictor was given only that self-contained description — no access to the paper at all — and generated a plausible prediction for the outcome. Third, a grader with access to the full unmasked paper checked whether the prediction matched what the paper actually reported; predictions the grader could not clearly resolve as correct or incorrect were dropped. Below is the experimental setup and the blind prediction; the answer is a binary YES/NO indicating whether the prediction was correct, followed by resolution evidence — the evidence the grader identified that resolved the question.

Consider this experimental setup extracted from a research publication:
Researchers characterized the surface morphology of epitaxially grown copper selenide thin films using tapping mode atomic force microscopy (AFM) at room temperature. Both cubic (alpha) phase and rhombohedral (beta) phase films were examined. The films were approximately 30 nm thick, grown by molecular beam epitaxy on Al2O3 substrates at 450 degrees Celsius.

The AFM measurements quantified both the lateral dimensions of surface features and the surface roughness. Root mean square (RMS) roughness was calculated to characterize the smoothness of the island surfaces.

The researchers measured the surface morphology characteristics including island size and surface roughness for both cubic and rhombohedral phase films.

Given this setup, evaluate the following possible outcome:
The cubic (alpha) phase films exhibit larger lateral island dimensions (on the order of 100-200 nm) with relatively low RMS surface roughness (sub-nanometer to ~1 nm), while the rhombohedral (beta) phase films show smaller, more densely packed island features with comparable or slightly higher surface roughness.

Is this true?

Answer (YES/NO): NO